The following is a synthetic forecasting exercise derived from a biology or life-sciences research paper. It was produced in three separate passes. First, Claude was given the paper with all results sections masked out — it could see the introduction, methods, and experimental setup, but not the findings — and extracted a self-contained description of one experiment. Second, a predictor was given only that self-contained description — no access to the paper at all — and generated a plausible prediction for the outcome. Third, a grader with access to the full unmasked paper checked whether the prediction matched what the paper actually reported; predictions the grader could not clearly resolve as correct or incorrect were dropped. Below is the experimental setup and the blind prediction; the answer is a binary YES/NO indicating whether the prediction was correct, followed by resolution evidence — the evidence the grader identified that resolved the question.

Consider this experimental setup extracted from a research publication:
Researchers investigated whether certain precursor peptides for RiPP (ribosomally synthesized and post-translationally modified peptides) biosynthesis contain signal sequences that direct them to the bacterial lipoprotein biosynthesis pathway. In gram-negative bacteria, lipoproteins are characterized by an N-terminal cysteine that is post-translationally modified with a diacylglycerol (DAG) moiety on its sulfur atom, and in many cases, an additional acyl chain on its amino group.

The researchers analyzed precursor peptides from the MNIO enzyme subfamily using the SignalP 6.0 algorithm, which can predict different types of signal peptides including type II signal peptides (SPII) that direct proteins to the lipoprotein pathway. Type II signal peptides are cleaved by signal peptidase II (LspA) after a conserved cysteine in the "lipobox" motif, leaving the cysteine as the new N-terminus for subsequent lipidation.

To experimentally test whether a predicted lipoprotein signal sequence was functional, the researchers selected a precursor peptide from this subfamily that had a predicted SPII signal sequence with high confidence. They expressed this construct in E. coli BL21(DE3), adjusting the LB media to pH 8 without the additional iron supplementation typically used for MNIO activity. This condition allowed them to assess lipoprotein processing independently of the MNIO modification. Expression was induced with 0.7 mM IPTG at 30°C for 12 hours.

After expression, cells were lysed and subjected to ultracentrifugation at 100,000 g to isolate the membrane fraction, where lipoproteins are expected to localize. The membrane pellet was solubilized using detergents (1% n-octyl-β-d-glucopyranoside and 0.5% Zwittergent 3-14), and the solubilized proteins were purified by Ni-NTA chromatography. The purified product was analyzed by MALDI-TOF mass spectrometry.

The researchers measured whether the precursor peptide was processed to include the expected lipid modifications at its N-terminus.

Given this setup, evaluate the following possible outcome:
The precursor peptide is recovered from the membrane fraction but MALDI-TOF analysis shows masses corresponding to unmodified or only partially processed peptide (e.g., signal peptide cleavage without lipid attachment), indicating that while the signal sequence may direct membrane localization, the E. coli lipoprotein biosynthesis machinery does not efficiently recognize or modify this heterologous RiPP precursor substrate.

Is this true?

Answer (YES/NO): NO